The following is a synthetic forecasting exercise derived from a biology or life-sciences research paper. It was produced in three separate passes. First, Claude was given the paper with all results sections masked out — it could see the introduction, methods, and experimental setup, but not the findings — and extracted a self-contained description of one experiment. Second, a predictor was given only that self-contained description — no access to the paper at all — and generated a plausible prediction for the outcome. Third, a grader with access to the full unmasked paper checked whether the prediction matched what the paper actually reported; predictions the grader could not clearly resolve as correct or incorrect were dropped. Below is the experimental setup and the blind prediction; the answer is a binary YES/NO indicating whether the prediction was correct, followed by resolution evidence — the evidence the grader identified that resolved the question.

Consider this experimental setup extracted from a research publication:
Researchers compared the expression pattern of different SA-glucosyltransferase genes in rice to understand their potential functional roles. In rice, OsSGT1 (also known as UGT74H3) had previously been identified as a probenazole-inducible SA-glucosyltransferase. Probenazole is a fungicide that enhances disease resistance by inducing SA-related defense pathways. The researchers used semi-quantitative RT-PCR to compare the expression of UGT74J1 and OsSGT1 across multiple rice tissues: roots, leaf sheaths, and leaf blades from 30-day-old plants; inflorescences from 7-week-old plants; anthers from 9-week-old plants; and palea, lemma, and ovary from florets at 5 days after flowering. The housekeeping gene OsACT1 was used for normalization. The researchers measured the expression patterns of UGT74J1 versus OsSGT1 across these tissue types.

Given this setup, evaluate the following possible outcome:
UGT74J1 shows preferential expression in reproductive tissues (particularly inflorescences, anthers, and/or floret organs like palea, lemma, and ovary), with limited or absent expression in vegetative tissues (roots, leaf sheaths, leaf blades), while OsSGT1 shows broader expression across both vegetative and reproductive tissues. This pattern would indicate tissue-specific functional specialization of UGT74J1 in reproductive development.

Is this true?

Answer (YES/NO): NO